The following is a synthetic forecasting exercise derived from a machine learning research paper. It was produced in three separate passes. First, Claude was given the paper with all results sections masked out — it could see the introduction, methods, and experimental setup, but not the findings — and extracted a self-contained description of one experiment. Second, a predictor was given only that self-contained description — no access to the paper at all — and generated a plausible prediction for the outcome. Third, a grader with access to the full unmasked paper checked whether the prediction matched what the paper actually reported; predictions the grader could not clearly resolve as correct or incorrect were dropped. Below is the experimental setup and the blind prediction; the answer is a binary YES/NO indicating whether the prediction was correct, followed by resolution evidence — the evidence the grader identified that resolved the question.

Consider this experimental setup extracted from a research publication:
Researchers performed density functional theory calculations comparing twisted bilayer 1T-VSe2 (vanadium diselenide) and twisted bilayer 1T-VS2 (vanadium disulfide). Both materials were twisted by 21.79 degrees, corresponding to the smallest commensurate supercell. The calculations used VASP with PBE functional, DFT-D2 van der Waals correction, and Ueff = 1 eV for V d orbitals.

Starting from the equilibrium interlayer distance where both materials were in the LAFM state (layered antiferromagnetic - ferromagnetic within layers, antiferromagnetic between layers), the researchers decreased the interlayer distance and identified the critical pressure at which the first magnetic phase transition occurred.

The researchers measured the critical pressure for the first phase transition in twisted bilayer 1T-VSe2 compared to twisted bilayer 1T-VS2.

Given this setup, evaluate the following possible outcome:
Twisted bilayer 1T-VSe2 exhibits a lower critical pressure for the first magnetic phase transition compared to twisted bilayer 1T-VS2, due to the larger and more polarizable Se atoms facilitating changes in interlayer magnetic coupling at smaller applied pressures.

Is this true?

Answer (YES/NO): YES